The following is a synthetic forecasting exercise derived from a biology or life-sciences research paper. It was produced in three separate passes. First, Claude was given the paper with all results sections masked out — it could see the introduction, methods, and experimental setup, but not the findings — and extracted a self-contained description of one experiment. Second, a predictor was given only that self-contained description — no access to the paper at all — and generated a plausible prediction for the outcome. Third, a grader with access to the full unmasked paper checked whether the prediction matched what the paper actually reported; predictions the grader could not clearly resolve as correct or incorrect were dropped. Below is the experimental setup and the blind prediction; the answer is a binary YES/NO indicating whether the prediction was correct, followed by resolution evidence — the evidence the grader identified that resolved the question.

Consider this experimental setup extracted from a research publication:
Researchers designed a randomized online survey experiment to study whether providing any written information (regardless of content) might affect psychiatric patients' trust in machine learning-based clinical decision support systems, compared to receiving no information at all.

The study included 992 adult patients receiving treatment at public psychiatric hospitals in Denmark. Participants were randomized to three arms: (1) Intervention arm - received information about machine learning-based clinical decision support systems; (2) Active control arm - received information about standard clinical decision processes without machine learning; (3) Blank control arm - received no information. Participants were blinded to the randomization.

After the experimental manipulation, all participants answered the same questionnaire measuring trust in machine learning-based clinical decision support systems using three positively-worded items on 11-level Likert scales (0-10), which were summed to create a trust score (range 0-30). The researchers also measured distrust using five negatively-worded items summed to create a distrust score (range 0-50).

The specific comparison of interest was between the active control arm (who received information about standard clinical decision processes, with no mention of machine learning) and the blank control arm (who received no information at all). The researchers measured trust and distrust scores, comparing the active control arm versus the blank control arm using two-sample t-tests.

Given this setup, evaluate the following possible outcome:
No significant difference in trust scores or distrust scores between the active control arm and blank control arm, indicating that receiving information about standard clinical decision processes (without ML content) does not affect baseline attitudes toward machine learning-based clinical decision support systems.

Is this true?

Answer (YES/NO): YES